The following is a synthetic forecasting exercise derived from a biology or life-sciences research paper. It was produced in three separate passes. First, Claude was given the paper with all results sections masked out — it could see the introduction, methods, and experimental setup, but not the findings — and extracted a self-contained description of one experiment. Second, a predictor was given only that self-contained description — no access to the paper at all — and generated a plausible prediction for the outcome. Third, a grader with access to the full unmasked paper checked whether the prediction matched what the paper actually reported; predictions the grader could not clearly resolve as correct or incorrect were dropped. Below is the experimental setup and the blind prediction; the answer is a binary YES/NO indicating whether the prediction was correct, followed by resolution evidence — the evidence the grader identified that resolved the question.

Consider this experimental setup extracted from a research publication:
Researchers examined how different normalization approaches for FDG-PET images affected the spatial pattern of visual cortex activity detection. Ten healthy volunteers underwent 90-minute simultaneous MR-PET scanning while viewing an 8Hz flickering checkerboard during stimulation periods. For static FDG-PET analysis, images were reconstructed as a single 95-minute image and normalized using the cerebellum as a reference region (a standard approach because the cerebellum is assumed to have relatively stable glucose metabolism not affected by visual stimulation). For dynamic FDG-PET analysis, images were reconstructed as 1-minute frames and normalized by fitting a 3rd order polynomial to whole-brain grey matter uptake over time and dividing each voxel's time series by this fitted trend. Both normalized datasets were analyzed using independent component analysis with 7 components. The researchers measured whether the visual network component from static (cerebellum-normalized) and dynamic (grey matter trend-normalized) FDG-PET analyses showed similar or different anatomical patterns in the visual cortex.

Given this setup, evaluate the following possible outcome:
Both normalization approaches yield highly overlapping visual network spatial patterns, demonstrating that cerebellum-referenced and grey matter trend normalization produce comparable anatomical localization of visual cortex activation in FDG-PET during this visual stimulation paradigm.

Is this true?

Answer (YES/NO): YES